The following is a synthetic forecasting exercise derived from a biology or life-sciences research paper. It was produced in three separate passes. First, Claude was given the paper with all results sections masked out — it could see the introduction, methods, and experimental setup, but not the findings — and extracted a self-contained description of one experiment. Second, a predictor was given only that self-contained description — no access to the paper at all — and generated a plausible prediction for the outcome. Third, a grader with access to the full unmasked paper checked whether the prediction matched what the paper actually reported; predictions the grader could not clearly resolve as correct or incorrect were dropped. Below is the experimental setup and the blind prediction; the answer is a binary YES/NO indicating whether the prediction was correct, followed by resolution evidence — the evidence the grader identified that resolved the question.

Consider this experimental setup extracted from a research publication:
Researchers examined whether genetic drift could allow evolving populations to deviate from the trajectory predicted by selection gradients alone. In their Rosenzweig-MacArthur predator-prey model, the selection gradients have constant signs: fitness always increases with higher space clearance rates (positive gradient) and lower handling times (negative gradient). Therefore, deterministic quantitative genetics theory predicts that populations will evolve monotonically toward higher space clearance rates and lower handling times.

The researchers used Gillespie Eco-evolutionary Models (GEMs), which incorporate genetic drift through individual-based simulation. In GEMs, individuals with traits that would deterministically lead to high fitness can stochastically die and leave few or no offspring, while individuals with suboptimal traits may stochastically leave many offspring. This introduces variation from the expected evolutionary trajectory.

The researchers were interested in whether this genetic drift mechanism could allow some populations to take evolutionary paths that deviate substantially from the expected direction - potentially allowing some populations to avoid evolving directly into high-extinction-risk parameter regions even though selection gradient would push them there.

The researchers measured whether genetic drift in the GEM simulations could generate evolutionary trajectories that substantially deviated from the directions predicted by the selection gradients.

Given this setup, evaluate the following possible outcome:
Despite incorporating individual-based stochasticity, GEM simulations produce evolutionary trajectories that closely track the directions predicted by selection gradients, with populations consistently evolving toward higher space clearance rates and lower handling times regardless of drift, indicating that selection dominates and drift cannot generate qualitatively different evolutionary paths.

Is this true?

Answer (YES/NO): NO